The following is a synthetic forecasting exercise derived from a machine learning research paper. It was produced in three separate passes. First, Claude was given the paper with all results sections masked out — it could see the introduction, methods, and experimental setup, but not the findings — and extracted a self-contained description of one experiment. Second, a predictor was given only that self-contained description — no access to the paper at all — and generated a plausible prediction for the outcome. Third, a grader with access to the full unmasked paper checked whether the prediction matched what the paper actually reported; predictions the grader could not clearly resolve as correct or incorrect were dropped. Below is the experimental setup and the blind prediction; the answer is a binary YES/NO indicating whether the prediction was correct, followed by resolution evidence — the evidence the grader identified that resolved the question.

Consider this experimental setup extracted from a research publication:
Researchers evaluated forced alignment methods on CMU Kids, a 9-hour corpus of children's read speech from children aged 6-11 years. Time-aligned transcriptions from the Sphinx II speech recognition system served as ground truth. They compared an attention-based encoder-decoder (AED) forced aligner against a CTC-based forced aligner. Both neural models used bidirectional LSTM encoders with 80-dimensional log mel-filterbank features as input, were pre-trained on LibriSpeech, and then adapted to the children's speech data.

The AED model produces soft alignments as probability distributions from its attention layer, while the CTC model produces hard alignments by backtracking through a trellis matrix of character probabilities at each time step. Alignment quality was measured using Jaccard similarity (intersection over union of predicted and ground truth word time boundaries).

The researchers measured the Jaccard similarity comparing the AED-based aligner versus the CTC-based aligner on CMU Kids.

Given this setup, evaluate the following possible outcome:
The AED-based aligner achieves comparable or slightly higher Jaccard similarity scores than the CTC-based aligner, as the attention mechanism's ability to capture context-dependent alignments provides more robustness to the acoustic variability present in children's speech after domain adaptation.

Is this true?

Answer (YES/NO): NO